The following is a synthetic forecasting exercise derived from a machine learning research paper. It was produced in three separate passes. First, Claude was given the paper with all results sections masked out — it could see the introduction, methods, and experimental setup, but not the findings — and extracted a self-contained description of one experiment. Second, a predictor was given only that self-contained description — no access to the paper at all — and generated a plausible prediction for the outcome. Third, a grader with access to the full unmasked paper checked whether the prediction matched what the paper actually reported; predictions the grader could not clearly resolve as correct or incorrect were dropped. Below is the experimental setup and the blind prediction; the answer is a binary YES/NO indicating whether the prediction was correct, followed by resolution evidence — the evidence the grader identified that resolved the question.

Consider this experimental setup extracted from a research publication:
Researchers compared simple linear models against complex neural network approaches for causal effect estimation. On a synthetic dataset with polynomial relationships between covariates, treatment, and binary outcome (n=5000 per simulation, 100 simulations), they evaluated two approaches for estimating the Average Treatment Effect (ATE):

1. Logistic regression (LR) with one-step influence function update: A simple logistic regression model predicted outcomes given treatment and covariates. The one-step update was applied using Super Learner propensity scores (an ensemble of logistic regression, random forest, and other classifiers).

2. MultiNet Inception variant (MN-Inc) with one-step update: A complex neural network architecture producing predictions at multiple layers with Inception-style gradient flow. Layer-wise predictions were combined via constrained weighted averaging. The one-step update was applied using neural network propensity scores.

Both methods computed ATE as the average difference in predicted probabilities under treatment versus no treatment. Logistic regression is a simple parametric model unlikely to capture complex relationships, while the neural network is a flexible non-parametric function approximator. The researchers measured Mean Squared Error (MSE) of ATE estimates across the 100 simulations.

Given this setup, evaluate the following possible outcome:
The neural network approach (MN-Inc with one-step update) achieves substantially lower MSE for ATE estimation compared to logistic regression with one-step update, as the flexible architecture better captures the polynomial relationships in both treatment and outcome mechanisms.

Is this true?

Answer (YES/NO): NO